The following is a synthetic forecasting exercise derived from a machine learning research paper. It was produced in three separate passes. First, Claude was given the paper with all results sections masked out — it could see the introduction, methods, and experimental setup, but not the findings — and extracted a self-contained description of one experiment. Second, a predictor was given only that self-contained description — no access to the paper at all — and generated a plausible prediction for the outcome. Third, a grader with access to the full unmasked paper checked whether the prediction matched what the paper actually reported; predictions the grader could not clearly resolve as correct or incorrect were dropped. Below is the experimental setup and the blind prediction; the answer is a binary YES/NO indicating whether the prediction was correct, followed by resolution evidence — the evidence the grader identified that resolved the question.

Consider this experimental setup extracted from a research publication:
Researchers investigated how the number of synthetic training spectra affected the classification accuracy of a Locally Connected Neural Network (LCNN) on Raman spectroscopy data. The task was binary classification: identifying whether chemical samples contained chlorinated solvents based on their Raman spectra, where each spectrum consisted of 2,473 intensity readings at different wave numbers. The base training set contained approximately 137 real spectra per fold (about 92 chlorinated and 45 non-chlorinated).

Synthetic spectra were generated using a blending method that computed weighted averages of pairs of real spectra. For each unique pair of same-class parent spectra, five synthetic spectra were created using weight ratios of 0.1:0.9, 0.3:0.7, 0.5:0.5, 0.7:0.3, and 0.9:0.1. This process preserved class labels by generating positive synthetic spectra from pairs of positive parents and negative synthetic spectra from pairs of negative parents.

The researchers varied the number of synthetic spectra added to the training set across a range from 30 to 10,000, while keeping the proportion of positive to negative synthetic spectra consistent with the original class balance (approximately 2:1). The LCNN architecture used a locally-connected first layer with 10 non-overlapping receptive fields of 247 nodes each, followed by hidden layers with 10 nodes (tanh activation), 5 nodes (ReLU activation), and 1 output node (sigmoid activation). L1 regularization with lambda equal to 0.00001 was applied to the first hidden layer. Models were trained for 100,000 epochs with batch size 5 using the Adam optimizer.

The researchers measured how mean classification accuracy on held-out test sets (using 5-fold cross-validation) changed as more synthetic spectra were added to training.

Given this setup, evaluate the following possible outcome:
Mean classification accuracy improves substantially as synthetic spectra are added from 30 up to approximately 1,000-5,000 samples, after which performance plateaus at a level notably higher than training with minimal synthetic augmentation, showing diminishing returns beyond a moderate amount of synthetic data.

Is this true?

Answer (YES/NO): NO